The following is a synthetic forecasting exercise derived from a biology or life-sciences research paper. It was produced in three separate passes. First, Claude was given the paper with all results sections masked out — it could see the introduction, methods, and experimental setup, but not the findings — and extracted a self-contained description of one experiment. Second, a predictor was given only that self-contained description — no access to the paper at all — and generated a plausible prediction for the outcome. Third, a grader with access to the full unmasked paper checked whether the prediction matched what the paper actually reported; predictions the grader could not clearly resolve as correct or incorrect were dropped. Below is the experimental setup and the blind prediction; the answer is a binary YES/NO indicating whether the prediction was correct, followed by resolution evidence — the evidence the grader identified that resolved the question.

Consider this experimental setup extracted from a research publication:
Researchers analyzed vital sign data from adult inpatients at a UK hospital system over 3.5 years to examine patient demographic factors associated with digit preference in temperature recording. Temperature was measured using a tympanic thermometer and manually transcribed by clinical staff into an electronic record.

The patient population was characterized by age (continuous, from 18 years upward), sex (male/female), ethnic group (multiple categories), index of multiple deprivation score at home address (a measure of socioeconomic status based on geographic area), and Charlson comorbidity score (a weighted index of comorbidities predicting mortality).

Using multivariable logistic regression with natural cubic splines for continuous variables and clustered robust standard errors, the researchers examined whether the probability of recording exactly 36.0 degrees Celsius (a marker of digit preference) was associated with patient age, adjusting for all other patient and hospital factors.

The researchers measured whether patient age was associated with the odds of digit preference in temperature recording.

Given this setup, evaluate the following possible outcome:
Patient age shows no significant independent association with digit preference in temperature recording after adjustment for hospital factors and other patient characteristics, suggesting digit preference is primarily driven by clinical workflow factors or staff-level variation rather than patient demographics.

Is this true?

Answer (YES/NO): NO